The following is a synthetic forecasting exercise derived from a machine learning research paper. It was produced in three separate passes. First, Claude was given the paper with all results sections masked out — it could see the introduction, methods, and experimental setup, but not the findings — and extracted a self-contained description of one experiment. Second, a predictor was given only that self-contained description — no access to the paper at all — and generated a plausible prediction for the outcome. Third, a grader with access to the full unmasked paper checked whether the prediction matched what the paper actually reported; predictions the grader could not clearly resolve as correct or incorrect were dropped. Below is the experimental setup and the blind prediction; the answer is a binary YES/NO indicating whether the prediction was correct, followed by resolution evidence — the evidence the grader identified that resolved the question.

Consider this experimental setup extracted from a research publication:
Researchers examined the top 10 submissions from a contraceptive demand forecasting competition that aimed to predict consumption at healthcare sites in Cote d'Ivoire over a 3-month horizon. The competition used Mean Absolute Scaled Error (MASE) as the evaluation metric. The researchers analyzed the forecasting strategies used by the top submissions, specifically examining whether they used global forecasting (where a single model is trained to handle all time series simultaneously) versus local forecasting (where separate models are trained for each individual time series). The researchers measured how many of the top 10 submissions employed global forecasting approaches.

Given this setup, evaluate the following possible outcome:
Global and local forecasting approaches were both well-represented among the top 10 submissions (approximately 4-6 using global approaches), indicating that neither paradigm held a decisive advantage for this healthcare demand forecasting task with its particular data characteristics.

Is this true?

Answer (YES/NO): NO